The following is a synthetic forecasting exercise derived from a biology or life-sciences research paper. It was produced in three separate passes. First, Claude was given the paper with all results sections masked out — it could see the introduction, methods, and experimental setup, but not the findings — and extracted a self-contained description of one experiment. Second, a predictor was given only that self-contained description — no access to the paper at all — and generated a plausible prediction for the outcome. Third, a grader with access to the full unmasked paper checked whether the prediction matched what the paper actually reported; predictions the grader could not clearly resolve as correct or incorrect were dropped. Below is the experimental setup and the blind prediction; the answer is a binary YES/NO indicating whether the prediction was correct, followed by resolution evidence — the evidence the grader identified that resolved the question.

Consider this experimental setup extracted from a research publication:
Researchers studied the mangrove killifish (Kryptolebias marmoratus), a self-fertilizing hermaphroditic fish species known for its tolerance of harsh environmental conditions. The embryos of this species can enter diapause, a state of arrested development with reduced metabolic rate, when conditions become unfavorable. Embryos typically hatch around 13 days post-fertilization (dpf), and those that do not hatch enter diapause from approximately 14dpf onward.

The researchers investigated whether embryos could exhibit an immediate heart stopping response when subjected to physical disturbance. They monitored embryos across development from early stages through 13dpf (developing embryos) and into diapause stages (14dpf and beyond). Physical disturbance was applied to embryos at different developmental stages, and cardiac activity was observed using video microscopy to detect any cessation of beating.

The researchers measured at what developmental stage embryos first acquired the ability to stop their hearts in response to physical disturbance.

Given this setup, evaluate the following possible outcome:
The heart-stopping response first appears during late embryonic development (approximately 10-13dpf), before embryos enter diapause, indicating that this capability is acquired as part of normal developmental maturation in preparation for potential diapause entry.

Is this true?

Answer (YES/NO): NO